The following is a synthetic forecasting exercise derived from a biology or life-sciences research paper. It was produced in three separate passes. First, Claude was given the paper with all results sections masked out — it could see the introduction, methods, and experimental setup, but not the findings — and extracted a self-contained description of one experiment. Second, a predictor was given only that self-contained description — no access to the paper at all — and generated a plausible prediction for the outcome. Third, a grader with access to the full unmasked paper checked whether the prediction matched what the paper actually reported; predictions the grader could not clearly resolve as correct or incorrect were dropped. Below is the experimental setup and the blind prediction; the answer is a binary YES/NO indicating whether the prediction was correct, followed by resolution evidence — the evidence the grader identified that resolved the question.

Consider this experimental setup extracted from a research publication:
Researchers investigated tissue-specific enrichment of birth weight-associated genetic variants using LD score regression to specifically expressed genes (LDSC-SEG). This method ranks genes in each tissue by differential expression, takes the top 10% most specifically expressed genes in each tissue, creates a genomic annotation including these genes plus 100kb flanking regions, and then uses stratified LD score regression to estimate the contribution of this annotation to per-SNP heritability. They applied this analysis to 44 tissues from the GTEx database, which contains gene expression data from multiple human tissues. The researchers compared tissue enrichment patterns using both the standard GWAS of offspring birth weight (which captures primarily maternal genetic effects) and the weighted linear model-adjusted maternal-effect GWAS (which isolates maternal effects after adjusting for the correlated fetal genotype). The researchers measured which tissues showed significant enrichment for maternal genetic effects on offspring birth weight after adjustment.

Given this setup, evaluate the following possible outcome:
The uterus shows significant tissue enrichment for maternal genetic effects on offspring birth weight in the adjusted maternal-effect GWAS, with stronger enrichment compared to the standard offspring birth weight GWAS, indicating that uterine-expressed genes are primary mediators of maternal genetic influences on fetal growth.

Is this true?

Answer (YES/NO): NO